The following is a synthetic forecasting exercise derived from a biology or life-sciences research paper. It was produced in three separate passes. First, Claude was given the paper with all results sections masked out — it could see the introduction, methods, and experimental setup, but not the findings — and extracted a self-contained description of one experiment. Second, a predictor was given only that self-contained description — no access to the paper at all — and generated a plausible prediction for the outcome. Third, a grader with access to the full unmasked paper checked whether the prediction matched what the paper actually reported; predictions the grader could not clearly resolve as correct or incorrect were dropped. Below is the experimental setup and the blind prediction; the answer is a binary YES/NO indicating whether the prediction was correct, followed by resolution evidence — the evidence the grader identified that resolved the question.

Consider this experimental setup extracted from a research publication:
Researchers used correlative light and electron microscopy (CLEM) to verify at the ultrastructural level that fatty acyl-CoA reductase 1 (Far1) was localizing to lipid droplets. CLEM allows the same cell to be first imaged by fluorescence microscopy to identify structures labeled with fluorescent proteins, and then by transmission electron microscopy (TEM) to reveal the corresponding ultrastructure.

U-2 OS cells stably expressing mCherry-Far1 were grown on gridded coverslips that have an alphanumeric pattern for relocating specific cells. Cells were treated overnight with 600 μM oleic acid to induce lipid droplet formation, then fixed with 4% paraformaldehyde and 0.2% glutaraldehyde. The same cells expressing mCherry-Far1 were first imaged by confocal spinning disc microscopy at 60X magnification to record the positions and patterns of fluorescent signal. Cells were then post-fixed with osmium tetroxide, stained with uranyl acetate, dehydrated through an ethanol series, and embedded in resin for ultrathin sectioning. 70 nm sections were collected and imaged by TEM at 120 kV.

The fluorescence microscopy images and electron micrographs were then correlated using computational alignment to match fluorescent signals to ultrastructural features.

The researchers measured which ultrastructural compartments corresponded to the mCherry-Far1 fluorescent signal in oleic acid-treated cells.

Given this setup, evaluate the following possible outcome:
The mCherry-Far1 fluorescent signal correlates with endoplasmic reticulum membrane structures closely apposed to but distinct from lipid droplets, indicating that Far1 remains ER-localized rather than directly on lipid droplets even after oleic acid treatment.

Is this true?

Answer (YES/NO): NO